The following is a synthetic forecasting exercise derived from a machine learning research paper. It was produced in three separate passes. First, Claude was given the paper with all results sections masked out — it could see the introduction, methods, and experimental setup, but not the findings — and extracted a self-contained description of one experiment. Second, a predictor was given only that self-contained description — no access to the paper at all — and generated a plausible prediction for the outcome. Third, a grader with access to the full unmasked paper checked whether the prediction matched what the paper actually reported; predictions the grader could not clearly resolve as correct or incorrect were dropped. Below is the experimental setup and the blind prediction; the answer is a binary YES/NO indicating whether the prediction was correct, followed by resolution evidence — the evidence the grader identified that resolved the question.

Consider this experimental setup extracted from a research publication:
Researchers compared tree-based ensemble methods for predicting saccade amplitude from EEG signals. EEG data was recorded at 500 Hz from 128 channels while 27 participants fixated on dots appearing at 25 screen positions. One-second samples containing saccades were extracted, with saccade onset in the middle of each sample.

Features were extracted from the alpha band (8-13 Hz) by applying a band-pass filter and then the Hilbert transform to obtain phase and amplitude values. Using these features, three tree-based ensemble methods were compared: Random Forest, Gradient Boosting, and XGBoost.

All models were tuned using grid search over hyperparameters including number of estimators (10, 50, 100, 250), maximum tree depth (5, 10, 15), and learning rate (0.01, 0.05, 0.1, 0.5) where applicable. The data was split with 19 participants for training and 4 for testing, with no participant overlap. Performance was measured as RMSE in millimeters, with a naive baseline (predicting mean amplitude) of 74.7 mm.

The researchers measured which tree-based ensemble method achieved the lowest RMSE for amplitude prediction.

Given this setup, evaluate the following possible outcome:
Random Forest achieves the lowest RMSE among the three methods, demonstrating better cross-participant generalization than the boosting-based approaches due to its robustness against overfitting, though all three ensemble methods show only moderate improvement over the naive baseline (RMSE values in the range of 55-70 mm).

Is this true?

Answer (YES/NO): YES